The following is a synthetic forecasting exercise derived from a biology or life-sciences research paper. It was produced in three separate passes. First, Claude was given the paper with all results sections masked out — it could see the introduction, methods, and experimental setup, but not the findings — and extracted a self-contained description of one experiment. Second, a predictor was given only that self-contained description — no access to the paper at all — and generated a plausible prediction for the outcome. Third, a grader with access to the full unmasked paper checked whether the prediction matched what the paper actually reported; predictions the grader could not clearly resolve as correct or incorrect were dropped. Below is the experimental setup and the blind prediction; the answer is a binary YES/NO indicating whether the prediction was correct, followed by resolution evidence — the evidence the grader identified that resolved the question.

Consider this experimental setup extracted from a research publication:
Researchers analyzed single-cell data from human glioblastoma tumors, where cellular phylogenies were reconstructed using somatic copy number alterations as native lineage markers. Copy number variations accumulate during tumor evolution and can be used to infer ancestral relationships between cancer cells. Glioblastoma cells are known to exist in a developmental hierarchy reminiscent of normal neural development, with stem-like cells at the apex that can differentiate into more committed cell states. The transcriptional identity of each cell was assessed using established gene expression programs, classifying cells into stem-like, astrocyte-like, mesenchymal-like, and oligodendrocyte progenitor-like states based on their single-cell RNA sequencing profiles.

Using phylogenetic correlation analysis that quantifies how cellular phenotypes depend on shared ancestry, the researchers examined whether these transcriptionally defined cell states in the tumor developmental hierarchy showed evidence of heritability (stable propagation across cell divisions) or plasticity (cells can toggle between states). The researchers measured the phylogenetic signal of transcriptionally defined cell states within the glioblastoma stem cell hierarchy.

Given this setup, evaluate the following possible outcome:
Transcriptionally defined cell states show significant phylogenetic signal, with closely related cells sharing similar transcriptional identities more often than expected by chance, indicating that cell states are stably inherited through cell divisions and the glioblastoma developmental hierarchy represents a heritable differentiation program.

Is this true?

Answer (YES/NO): NO